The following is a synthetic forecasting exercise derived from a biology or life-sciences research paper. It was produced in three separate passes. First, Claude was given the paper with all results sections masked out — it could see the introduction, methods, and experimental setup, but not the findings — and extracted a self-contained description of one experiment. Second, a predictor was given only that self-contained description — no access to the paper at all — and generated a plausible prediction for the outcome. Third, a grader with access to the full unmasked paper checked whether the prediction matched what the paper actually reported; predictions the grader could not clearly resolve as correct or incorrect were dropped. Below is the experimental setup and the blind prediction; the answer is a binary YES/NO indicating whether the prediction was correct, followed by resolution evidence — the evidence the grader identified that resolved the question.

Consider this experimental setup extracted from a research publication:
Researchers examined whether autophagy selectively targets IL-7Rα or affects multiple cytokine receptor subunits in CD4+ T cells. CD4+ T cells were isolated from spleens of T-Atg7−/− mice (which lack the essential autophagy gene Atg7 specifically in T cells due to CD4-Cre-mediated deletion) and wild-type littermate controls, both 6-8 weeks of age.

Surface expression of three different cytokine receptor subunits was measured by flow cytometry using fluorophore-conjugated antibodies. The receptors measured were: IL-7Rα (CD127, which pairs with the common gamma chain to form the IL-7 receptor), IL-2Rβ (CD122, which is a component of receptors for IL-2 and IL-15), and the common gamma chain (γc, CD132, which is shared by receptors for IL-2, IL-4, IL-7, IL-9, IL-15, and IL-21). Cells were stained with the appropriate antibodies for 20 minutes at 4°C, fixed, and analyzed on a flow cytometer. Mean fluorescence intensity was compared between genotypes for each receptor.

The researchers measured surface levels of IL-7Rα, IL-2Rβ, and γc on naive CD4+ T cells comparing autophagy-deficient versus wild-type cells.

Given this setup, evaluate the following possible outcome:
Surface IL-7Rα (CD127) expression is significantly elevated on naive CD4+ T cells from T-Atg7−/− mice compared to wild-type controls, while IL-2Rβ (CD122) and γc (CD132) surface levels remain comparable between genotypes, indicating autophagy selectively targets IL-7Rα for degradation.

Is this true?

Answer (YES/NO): YES